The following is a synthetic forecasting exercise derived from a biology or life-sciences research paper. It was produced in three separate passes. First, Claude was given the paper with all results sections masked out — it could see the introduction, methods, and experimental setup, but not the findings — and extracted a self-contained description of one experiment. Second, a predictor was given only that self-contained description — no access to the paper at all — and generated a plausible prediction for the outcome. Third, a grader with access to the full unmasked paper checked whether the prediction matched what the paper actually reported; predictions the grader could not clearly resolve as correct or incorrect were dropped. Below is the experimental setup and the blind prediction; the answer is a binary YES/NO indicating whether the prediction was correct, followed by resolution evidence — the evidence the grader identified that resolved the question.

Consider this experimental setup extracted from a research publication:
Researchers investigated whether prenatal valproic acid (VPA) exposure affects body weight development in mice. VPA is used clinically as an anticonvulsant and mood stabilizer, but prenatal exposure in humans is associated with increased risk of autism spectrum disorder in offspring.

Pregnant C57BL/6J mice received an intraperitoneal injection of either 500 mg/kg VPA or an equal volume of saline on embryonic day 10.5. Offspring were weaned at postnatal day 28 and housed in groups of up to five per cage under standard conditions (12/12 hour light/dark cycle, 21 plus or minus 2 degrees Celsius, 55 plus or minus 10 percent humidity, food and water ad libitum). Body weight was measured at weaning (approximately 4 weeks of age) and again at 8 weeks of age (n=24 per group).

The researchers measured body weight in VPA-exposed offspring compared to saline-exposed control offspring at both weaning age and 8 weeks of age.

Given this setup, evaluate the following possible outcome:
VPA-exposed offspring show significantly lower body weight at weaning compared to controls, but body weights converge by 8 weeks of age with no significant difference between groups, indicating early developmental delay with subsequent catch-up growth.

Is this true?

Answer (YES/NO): NO